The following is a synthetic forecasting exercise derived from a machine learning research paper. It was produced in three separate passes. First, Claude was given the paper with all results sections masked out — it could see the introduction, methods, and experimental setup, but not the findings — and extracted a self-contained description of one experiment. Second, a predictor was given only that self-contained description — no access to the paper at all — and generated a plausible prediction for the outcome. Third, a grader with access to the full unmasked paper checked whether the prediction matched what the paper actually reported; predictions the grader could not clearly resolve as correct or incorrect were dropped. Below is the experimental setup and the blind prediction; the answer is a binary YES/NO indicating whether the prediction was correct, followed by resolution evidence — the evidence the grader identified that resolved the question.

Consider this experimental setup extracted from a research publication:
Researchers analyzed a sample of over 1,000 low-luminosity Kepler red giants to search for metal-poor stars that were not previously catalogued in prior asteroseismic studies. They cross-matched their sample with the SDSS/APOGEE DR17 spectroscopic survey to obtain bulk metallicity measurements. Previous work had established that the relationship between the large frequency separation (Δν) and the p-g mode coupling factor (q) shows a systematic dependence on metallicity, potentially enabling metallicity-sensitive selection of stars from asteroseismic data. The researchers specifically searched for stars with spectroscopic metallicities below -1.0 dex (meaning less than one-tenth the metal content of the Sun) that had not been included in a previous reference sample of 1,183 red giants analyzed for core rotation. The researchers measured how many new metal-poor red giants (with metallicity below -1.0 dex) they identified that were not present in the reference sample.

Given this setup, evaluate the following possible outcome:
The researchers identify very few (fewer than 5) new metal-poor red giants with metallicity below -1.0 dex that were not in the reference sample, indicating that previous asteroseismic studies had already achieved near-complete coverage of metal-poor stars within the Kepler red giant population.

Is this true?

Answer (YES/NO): NO